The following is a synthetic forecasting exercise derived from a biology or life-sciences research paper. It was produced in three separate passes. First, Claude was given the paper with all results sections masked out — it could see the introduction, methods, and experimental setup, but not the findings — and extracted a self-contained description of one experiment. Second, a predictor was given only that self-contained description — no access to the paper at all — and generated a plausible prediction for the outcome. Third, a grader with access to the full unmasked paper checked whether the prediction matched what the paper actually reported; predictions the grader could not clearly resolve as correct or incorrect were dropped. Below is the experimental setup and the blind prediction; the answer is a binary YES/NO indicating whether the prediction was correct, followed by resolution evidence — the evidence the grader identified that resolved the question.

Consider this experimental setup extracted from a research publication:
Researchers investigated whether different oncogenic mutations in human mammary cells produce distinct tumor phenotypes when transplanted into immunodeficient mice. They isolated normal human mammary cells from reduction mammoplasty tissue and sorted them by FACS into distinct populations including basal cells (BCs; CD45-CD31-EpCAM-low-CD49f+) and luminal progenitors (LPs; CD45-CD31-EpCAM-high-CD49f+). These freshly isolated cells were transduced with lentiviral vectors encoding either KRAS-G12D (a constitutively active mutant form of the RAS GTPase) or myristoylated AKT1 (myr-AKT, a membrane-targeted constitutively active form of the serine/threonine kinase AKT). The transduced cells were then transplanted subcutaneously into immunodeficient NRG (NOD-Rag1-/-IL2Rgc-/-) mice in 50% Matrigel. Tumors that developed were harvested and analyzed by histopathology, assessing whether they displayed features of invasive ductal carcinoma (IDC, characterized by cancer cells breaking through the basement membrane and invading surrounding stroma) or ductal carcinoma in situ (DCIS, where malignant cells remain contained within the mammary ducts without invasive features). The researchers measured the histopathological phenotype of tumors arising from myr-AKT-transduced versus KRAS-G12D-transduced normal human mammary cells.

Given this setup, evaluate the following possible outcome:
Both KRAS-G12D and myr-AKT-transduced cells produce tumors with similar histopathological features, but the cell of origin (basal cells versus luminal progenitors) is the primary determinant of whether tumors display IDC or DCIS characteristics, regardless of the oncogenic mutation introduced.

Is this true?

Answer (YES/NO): NO